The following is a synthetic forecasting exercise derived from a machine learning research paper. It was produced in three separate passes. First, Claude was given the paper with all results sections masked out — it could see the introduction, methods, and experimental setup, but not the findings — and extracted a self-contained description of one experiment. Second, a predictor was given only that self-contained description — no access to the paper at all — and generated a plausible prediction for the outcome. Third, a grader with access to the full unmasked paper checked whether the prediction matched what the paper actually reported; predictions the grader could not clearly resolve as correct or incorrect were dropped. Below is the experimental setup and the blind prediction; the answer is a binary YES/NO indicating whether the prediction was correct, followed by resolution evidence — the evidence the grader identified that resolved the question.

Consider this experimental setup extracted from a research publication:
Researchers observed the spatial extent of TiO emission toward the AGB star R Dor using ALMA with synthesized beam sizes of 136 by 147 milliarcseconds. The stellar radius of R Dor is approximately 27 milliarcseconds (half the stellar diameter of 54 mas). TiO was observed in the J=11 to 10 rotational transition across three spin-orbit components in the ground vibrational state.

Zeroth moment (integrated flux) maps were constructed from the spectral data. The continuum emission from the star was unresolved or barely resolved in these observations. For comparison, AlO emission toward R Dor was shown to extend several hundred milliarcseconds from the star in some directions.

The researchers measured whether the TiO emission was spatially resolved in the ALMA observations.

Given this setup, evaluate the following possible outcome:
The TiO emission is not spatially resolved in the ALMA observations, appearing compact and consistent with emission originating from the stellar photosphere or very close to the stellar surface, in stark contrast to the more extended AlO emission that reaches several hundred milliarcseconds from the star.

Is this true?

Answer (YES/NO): YES